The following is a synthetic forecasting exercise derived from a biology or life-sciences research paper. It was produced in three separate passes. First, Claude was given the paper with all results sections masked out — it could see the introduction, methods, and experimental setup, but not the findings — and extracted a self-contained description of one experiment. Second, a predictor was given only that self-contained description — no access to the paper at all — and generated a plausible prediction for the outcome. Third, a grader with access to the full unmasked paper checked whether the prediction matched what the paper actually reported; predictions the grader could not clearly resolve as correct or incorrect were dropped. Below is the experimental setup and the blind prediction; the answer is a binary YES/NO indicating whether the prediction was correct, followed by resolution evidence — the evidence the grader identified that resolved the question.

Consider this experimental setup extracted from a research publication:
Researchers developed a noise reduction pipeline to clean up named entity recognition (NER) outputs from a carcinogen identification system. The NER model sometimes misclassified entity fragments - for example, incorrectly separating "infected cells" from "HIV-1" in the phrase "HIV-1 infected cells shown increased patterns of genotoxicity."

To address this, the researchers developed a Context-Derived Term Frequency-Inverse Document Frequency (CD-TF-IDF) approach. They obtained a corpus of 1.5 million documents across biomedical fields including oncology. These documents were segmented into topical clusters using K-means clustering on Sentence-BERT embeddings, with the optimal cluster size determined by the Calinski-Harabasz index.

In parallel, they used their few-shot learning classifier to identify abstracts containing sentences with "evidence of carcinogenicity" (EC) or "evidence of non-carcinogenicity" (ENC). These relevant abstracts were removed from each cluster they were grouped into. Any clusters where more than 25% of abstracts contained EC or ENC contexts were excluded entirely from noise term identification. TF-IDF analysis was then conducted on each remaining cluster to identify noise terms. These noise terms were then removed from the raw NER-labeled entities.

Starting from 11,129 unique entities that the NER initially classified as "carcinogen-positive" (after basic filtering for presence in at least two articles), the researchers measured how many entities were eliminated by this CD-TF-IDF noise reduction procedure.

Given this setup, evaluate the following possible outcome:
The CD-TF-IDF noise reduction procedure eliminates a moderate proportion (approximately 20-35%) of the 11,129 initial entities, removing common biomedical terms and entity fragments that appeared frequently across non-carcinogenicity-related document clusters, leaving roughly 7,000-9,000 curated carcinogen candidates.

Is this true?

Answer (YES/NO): YES